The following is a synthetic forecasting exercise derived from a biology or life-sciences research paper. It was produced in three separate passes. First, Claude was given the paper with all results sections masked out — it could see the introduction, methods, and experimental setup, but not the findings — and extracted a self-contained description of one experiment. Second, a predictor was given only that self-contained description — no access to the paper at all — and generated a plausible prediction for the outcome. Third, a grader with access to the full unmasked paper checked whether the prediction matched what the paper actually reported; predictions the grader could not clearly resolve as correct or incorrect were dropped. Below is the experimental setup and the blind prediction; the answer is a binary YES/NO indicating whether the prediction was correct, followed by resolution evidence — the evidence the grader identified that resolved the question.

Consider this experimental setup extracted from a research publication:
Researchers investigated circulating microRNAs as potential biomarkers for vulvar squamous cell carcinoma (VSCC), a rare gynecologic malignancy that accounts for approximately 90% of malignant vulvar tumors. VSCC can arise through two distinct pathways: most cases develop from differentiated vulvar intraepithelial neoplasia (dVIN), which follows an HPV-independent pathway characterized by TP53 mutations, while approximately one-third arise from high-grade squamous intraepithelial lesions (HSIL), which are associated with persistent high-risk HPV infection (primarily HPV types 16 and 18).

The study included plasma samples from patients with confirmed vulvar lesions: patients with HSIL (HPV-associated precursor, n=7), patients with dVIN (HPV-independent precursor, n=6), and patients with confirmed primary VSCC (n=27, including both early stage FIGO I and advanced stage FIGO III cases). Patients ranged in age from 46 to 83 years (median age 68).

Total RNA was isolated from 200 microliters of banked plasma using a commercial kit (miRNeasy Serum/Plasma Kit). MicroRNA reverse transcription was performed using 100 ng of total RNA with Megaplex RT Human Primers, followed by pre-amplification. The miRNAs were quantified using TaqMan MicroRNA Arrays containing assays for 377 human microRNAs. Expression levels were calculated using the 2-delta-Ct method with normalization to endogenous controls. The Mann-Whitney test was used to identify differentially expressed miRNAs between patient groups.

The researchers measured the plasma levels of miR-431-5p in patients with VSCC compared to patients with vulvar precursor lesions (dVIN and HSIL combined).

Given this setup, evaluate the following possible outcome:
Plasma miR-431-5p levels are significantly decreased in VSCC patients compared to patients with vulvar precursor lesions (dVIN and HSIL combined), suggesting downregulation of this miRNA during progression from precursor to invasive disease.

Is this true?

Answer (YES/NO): NO